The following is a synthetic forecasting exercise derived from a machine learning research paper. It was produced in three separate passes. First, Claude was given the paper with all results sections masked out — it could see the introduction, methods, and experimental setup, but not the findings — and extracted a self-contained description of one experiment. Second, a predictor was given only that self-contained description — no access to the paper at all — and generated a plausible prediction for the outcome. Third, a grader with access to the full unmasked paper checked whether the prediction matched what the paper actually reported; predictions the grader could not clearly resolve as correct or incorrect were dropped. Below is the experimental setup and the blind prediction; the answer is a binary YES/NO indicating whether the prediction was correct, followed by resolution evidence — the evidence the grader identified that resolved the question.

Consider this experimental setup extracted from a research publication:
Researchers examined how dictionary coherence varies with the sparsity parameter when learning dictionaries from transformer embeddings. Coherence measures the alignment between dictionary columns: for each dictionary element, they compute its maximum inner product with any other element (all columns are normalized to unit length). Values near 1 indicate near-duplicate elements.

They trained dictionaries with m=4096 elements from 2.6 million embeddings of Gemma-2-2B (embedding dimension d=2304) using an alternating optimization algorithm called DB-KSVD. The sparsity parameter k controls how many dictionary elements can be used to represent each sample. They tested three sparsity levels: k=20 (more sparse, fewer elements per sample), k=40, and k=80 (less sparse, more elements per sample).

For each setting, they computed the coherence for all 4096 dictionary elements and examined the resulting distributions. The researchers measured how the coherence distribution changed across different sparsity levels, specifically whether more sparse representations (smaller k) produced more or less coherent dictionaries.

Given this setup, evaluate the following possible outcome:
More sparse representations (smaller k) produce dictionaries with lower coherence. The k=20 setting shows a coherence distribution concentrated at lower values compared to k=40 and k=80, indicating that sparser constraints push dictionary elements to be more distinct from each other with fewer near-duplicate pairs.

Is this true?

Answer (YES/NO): NO